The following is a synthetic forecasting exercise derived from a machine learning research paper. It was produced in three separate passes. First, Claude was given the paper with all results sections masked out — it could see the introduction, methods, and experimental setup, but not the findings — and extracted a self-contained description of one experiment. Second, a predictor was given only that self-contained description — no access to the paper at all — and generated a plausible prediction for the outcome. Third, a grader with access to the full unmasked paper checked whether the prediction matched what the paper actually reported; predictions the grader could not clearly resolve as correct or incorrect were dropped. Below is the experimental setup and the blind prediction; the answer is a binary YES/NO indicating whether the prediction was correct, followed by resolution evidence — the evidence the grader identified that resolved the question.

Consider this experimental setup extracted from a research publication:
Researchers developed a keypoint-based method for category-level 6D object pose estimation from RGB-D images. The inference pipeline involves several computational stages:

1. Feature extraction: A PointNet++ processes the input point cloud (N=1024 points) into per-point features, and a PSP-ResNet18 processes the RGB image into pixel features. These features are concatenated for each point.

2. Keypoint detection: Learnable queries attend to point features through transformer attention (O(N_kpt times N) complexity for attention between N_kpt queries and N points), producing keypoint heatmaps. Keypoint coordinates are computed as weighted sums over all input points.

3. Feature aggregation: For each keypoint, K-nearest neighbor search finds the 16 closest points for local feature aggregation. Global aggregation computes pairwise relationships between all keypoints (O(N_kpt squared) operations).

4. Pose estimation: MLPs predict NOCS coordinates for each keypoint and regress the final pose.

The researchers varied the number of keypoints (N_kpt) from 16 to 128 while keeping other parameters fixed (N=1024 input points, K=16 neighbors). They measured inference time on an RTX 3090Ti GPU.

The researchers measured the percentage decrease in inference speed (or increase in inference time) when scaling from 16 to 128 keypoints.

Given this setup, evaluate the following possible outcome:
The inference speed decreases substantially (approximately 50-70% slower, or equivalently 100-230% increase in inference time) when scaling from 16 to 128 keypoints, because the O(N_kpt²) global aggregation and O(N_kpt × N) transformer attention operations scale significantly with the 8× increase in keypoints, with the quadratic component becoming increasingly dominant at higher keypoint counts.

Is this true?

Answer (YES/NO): NO